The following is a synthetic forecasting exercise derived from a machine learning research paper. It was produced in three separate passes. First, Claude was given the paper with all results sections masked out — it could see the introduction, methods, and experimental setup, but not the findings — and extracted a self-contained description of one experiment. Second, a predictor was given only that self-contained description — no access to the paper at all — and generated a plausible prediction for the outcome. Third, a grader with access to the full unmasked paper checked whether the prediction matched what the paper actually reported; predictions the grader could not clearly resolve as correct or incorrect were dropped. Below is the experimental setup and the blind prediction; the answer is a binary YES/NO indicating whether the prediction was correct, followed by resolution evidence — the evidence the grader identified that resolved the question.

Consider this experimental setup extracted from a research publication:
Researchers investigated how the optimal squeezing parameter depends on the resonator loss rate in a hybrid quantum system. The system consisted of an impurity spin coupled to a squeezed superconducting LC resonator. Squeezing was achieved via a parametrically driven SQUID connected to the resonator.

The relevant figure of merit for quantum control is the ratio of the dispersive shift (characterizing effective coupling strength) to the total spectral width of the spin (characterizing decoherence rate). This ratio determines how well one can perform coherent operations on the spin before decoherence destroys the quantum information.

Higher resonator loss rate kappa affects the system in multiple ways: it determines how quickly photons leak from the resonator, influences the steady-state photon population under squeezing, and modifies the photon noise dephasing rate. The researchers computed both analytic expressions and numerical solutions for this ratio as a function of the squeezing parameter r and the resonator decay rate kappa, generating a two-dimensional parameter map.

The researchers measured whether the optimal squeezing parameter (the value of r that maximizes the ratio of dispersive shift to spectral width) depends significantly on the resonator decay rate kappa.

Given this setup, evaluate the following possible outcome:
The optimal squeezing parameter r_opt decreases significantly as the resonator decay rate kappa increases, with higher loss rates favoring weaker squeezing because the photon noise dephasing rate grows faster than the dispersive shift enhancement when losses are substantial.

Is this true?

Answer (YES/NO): NO